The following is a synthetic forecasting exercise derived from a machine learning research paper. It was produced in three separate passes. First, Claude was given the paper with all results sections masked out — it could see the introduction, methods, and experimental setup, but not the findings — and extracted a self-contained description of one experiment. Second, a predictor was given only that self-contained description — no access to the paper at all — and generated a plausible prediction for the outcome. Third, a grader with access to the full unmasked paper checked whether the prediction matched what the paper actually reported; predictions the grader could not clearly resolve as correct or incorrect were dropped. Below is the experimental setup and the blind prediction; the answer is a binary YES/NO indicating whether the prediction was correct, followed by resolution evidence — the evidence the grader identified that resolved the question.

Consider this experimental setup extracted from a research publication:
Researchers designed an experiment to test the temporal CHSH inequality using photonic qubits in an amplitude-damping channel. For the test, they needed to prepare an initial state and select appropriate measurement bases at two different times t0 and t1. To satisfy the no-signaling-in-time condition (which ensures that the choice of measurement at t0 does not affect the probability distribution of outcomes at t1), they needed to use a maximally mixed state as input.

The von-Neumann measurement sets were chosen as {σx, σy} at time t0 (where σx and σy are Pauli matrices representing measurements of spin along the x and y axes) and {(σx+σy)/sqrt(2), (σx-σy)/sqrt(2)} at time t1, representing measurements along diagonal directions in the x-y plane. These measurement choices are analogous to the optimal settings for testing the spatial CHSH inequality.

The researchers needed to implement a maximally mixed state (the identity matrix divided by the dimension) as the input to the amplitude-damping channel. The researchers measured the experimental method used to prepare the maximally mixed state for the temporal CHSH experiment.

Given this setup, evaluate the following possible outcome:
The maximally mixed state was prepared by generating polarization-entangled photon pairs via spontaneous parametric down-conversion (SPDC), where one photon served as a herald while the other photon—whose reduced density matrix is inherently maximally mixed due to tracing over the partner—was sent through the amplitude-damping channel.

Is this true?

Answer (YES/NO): NO